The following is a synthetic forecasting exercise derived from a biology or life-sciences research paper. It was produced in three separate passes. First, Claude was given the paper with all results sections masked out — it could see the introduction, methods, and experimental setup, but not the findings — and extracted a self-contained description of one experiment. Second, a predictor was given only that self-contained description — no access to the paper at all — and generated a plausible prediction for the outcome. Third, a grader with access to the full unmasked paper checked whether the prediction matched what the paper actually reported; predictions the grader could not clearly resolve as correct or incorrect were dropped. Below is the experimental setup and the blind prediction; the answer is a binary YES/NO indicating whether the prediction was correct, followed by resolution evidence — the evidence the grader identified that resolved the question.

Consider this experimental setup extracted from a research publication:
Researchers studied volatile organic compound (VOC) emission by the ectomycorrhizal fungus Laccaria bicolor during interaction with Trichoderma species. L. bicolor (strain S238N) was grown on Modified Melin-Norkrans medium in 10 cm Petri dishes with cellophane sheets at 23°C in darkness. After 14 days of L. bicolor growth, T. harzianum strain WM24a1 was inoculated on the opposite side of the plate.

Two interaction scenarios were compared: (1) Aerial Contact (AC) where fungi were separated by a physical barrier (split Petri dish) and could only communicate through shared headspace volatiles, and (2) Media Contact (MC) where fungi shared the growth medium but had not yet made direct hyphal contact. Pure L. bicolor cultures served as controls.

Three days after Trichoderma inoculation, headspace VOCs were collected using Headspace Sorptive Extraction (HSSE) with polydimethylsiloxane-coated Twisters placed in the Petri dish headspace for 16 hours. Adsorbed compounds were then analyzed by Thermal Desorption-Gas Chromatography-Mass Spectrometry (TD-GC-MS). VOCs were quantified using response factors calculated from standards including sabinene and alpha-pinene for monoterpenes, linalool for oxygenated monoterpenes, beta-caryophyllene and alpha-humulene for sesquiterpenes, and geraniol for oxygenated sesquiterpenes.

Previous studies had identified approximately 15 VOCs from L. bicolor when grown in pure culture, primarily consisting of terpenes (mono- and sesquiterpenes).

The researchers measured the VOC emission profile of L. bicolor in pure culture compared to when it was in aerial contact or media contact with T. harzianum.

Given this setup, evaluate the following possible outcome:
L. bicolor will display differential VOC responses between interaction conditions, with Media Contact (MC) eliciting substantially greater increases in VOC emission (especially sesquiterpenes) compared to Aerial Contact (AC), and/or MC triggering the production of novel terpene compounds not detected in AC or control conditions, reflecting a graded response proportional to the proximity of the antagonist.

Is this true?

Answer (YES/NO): NO